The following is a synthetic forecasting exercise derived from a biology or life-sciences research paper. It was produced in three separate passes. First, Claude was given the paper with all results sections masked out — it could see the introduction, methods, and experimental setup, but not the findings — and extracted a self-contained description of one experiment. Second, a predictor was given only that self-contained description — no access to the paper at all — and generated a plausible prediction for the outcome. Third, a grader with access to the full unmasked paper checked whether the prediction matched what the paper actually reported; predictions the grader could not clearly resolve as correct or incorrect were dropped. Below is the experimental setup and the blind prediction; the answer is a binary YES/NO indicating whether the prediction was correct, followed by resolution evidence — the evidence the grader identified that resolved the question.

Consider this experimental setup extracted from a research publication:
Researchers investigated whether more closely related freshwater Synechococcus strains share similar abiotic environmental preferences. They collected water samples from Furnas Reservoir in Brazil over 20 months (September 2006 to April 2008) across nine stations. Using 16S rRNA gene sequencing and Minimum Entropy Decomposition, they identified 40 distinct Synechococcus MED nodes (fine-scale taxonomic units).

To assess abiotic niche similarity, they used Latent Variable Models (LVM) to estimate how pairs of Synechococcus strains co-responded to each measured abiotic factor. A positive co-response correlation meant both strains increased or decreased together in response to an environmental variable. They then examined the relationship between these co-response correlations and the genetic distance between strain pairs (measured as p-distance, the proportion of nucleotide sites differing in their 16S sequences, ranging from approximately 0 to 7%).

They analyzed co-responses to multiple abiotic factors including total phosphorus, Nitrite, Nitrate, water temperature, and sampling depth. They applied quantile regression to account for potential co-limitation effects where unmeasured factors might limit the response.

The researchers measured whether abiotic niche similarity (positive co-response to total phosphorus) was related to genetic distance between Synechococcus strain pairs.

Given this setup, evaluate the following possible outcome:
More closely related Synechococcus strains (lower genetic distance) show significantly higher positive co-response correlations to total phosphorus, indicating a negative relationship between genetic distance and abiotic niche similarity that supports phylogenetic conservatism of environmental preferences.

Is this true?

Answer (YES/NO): YES